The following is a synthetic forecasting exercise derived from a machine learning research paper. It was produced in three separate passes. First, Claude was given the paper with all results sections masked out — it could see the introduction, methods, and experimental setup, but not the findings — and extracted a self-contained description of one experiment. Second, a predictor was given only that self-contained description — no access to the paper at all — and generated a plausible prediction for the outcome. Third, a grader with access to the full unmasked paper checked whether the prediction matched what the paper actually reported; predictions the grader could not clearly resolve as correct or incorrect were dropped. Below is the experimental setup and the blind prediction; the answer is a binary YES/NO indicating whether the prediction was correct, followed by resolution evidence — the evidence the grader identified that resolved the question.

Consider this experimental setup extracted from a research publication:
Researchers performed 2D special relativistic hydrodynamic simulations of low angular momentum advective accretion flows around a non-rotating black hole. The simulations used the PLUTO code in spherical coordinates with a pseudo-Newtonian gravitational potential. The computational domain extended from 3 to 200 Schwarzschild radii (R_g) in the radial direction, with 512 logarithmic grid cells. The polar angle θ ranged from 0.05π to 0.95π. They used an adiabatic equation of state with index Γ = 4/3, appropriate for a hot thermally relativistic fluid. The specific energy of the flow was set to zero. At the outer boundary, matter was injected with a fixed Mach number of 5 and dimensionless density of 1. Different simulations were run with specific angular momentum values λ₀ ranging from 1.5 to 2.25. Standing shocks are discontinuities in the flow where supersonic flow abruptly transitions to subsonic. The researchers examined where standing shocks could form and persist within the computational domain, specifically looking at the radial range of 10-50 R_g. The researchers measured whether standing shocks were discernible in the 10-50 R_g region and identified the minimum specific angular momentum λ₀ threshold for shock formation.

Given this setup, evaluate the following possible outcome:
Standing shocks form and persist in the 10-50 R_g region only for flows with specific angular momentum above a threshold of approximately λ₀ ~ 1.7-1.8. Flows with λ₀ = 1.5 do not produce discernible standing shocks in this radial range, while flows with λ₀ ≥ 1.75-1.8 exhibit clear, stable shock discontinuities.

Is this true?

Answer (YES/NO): NO